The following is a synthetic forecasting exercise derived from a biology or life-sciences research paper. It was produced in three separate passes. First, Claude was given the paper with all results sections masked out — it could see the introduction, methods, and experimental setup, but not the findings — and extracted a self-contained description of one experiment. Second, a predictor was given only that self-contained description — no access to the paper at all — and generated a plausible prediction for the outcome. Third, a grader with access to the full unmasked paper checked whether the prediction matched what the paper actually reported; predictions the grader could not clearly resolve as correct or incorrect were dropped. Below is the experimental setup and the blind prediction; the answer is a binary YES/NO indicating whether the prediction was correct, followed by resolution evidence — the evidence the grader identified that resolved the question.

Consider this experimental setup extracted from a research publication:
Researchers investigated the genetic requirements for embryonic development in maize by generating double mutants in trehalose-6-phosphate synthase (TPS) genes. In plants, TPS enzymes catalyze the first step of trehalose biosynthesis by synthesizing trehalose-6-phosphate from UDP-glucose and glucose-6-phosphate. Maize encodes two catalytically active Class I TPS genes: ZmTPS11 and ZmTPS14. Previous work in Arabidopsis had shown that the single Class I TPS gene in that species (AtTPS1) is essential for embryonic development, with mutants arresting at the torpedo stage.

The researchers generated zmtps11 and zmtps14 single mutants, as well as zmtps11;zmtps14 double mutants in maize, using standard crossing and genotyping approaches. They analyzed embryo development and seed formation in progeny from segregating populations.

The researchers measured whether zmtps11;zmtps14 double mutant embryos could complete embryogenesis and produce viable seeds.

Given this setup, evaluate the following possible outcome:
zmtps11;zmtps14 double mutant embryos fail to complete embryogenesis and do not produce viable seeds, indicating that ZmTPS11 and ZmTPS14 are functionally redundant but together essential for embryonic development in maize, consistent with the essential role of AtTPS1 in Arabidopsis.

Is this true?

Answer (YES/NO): YES